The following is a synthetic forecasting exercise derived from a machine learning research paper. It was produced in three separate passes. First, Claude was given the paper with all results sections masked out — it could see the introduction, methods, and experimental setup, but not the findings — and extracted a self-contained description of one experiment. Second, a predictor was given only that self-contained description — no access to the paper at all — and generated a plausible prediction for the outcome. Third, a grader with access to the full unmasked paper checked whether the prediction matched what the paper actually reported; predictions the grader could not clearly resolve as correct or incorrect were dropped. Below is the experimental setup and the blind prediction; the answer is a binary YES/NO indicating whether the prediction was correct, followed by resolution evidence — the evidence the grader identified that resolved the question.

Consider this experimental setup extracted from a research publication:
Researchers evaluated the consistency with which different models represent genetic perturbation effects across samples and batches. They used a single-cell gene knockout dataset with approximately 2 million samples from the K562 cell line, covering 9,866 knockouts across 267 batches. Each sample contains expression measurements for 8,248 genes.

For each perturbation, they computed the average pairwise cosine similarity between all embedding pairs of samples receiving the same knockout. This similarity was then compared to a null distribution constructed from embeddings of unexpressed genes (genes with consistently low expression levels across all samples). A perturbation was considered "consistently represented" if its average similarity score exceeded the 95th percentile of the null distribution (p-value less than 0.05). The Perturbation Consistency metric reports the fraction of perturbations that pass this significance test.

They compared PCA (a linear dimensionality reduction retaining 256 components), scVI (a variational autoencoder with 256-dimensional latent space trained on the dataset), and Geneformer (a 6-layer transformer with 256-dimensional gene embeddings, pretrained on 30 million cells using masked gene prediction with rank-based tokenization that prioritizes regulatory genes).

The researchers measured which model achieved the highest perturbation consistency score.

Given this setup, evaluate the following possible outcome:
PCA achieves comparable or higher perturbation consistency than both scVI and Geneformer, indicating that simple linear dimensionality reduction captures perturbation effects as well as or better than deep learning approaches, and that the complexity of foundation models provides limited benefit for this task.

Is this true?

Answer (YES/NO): YES